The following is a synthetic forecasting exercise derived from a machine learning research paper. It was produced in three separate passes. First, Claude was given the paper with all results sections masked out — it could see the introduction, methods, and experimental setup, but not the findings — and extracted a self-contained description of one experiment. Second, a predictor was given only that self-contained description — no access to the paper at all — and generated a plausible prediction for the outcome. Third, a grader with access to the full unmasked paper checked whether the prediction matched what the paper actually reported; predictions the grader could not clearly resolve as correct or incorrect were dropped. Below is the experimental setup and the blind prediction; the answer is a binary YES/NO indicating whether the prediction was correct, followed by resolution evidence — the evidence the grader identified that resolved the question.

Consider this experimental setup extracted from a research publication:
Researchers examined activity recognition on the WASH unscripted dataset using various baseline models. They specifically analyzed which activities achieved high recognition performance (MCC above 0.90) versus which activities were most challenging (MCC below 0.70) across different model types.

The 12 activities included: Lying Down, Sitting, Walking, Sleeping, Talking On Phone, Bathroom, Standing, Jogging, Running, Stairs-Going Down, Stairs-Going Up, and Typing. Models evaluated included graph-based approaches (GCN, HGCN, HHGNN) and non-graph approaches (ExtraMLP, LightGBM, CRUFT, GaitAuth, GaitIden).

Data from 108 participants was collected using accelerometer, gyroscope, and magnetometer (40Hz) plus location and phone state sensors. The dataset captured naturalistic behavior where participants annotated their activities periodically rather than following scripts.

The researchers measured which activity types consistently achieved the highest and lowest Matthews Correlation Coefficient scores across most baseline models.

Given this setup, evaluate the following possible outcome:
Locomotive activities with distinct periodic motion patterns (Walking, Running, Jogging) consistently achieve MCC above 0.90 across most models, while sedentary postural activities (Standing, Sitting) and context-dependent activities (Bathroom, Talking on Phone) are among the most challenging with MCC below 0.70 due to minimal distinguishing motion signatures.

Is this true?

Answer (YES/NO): NO